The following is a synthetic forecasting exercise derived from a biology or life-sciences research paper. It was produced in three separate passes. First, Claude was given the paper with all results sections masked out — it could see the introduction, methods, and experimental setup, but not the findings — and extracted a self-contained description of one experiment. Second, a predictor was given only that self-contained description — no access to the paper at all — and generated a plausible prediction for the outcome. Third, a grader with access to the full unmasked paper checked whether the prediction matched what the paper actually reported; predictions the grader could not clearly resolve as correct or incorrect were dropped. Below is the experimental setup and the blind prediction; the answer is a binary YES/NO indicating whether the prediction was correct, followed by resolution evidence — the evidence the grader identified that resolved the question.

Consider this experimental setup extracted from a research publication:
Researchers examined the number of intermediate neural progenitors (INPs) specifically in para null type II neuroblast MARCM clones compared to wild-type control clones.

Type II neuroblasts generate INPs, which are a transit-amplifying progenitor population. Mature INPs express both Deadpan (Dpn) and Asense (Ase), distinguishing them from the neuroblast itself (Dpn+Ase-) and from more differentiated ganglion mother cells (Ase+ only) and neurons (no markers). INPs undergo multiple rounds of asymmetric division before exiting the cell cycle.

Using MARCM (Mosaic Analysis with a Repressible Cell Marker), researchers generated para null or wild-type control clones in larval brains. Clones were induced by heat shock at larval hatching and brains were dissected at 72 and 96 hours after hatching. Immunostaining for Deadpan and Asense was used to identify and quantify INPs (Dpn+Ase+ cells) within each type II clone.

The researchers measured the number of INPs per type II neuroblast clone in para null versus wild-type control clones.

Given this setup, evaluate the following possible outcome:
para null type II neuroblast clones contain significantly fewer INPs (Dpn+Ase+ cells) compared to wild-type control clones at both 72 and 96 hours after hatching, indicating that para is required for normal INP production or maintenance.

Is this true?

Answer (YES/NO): YES